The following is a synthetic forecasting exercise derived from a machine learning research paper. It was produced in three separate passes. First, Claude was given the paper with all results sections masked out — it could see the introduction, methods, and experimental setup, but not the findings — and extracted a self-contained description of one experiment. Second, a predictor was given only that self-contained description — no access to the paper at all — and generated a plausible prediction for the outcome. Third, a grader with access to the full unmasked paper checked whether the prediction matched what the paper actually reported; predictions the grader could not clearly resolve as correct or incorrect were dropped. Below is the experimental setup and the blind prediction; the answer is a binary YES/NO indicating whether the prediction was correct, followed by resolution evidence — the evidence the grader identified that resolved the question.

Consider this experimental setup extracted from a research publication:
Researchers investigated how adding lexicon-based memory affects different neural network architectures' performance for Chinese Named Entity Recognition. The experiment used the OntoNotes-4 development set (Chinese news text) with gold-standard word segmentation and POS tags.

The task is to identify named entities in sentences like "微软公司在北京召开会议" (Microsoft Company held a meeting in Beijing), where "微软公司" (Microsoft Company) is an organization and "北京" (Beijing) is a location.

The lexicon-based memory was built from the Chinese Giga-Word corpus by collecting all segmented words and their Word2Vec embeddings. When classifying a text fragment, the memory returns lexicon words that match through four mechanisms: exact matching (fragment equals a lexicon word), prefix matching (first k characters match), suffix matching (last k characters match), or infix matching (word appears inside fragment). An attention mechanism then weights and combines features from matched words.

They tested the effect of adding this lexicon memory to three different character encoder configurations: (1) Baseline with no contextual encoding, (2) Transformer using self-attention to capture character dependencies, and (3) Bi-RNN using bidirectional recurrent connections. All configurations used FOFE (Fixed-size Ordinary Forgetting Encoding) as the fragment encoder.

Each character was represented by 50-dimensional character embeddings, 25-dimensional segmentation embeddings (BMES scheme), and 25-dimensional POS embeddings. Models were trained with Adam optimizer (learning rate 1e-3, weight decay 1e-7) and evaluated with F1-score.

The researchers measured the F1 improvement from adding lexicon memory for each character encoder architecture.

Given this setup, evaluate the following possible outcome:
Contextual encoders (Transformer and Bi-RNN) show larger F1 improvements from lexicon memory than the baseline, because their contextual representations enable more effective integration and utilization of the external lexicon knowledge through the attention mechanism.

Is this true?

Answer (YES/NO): NO